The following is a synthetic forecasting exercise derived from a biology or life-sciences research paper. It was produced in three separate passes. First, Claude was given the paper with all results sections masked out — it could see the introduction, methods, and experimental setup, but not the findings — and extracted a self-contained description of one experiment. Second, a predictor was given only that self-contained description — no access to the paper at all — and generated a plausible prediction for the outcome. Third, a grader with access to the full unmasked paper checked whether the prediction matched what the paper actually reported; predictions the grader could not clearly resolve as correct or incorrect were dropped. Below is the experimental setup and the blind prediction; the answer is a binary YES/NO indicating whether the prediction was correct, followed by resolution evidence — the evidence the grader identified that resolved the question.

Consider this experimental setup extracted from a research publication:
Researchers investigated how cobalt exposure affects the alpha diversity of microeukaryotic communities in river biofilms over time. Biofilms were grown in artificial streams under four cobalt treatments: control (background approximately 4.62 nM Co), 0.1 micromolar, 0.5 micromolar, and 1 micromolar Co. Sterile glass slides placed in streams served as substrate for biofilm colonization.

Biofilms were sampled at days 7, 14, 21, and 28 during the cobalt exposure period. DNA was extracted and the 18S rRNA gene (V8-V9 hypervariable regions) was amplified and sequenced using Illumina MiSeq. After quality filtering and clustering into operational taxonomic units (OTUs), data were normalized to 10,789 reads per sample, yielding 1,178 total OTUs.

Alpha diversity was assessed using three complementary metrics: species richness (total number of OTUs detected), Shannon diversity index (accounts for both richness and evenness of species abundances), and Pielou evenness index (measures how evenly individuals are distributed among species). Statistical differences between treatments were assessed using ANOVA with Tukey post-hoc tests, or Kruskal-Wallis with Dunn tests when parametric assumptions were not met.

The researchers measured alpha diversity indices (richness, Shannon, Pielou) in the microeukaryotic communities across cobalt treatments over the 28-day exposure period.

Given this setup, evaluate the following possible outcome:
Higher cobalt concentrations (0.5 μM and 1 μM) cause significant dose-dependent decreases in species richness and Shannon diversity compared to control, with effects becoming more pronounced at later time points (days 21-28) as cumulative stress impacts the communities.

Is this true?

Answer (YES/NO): NO